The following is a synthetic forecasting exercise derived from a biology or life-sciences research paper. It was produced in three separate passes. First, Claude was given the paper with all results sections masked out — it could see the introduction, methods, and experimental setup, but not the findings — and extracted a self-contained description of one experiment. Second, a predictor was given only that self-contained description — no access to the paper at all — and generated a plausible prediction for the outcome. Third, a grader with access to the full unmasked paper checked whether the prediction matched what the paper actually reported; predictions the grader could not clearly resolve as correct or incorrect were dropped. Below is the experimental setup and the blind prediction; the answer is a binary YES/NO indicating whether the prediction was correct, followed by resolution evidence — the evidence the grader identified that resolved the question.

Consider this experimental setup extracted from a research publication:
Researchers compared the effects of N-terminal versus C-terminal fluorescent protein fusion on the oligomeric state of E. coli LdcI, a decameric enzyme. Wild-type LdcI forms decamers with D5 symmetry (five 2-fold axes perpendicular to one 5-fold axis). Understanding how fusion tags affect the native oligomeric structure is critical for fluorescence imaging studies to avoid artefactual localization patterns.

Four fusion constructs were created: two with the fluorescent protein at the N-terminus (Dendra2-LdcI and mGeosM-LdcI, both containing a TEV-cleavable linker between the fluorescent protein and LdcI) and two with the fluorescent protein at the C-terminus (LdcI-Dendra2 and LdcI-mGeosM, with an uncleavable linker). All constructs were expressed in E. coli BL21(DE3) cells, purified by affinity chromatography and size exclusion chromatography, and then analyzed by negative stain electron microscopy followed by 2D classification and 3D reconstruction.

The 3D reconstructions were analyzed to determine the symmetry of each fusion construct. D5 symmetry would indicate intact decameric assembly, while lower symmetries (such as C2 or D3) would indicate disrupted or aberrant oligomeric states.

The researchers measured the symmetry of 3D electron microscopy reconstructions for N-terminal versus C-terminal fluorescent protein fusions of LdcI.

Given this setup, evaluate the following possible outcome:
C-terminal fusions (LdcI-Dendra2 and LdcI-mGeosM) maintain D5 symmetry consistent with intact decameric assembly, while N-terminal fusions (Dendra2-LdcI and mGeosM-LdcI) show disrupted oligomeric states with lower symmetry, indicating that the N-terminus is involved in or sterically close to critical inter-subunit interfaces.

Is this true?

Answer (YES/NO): YES